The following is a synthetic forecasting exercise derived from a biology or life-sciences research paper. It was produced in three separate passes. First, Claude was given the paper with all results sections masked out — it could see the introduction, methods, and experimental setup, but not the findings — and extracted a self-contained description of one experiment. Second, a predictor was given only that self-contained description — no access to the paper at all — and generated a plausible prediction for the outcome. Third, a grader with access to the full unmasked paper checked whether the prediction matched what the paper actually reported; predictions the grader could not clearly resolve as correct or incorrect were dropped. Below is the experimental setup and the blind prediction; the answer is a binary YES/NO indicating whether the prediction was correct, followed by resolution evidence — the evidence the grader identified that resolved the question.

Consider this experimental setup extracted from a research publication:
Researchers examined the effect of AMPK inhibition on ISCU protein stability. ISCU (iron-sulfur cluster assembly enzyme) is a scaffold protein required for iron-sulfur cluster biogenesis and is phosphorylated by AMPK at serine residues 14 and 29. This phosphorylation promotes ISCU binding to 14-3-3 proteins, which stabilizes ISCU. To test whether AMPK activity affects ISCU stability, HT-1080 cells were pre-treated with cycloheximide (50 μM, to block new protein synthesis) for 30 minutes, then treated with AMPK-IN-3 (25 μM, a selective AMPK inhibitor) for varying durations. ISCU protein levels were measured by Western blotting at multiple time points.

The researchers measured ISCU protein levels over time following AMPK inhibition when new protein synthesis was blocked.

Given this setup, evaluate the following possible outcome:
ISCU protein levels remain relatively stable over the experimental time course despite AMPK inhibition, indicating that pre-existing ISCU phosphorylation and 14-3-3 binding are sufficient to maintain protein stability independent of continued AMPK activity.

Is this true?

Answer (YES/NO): NO